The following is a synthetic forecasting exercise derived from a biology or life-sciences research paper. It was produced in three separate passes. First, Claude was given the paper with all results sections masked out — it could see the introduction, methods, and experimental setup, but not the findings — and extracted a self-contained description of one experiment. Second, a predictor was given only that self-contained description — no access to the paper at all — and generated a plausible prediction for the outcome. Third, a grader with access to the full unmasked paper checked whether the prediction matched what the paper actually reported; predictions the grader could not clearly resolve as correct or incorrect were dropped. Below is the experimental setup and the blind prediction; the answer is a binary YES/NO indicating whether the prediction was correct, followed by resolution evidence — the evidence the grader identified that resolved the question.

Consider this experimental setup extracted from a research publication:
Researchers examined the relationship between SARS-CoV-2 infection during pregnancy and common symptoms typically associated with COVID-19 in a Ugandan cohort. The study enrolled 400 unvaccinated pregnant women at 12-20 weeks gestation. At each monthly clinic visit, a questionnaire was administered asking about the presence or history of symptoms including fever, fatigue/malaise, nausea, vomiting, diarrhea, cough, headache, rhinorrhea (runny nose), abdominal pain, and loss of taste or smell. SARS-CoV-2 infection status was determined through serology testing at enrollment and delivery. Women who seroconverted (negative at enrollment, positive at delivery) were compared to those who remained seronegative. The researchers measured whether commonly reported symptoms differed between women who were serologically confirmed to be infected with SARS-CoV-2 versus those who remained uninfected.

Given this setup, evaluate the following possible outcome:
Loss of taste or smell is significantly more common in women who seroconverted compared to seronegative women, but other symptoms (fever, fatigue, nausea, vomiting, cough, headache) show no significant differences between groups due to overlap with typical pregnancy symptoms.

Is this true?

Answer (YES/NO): NO